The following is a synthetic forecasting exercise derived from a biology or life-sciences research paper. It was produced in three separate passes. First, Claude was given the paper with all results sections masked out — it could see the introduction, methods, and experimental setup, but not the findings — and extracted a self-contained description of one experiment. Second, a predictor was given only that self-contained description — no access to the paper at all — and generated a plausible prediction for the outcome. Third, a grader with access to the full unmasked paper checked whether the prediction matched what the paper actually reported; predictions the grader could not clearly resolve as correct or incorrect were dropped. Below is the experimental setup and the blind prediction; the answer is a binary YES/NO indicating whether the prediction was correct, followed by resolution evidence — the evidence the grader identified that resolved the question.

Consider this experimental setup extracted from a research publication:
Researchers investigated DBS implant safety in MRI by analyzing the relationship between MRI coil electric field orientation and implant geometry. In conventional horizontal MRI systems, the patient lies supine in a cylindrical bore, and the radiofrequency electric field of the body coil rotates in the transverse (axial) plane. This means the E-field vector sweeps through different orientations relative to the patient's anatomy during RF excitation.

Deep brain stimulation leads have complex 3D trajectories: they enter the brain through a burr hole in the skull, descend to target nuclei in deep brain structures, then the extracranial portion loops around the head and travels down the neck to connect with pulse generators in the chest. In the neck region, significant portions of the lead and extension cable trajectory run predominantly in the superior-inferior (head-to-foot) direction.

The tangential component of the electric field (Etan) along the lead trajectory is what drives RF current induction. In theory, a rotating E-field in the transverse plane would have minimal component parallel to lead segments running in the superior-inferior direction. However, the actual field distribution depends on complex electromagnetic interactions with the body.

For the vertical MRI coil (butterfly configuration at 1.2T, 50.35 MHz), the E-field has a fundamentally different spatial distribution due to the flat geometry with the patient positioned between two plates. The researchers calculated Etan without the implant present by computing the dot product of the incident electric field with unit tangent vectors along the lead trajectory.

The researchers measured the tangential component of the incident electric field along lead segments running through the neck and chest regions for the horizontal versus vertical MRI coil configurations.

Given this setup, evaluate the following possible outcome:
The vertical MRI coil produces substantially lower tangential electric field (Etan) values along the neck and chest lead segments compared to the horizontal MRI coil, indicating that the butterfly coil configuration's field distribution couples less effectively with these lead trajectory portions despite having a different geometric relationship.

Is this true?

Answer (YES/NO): YES